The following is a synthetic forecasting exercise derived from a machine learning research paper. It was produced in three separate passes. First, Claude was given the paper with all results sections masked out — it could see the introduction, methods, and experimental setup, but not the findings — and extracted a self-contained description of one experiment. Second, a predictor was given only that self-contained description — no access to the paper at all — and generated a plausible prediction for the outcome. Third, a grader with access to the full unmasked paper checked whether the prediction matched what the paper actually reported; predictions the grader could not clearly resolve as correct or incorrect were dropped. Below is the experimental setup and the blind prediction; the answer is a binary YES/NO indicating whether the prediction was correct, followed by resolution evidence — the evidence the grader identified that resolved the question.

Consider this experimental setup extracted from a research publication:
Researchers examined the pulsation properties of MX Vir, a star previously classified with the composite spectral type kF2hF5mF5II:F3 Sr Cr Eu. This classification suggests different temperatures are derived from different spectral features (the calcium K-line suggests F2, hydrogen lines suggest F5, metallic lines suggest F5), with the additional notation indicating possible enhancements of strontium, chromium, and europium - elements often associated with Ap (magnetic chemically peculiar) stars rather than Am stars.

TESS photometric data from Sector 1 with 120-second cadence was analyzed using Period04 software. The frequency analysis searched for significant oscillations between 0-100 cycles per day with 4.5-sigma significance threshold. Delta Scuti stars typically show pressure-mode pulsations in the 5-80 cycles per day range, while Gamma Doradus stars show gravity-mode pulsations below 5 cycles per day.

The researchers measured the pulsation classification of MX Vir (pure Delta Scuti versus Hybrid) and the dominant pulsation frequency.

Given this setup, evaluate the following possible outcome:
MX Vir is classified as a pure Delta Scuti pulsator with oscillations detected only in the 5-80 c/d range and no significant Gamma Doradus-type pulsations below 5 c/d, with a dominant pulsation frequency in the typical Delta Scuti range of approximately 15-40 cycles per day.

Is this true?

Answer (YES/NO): NO